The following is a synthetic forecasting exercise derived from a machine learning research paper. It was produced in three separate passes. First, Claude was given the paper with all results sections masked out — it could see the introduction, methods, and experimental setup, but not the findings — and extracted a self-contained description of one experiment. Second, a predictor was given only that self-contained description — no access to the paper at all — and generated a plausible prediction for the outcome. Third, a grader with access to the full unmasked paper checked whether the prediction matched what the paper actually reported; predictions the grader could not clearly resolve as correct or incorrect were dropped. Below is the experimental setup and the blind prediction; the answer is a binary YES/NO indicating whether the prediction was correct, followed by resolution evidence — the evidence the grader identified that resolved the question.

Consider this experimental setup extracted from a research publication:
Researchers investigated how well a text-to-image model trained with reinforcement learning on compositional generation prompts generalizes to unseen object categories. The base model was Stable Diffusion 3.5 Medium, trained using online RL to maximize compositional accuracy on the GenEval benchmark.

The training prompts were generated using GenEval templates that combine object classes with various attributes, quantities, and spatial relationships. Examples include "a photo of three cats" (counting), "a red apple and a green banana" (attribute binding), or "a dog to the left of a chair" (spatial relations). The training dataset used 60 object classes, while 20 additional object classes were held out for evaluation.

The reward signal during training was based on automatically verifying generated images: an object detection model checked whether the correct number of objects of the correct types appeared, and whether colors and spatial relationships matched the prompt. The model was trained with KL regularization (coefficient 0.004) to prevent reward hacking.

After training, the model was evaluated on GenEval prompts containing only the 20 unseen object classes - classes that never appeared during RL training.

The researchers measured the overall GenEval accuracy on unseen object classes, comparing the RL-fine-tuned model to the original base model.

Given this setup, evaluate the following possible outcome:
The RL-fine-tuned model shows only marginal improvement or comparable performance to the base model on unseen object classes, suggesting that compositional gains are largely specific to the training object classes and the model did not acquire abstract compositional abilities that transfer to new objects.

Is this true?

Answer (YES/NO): NO